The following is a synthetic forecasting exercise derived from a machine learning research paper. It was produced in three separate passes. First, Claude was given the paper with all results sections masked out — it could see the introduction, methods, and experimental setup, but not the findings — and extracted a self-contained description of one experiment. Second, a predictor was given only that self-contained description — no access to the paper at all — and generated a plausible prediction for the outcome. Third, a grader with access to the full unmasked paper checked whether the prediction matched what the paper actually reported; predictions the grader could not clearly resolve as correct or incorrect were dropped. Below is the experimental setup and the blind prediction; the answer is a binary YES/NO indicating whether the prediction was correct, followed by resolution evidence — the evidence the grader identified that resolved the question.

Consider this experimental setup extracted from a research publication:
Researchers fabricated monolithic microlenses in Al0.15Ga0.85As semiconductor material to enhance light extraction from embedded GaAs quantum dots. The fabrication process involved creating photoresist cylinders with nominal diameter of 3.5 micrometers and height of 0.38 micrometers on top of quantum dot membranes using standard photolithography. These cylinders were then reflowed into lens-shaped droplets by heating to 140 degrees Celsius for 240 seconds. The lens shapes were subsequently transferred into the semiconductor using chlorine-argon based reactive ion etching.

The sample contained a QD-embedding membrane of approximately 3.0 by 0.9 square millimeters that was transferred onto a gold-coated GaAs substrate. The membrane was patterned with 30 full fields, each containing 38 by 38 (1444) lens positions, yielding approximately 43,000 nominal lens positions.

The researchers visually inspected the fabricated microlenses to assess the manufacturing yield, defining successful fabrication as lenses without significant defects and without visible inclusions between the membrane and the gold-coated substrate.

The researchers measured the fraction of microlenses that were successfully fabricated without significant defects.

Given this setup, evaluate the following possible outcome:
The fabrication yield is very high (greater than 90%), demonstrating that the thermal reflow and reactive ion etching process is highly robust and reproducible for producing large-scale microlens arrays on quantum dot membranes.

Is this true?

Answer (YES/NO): NO